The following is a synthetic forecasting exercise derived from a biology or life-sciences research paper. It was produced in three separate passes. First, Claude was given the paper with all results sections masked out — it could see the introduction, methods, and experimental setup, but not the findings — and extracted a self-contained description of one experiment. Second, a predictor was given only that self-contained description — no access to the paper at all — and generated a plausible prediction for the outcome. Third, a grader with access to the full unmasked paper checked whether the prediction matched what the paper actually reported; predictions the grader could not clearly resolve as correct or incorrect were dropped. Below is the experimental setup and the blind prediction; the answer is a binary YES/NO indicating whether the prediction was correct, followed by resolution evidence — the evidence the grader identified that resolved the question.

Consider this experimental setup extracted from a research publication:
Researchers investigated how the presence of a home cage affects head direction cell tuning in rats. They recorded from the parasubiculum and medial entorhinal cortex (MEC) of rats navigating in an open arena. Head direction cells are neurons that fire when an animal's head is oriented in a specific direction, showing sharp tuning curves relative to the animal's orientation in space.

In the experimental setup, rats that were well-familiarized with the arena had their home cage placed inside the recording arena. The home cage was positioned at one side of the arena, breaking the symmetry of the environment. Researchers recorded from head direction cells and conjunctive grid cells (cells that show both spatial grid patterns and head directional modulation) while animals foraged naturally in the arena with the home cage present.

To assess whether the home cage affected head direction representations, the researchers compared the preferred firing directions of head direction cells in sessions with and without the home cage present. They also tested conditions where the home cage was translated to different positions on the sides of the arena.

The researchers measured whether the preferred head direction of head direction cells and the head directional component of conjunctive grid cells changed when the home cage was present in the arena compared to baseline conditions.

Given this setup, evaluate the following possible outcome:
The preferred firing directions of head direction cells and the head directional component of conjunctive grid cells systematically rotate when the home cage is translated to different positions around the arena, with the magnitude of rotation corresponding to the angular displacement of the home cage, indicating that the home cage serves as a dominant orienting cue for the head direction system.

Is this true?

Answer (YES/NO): NO